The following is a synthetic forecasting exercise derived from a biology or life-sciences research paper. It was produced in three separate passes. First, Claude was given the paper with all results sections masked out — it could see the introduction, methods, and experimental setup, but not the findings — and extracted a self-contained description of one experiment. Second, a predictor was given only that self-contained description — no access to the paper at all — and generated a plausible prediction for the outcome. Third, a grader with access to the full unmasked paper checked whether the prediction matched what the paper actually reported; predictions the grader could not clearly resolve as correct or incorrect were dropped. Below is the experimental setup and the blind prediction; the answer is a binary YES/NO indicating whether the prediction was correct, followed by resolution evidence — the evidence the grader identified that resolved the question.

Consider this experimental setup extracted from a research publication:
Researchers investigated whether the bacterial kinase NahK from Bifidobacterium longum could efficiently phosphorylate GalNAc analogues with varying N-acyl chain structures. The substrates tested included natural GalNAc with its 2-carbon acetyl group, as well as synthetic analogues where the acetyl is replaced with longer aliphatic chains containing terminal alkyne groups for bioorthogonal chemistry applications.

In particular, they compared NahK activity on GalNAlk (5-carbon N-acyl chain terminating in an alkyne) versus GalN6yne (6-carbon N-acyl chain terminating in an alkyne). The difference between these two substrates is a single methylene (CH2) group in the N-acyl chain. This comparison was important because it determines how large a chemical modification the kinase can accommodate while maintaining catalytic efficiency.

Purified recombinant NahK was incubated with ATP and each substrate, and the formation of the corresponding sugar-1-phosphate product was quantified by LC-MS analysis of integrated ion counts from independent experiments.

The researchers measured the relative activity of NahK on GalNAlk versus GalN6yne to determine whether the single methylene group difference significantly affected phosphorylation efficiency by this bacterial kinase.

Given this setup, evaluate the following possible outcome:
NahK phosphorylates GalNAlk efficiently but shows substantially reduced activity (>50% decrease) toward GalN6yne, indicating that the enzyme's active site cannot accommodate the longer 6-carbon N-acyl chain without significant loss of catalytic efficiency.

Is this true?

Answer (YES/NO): NO